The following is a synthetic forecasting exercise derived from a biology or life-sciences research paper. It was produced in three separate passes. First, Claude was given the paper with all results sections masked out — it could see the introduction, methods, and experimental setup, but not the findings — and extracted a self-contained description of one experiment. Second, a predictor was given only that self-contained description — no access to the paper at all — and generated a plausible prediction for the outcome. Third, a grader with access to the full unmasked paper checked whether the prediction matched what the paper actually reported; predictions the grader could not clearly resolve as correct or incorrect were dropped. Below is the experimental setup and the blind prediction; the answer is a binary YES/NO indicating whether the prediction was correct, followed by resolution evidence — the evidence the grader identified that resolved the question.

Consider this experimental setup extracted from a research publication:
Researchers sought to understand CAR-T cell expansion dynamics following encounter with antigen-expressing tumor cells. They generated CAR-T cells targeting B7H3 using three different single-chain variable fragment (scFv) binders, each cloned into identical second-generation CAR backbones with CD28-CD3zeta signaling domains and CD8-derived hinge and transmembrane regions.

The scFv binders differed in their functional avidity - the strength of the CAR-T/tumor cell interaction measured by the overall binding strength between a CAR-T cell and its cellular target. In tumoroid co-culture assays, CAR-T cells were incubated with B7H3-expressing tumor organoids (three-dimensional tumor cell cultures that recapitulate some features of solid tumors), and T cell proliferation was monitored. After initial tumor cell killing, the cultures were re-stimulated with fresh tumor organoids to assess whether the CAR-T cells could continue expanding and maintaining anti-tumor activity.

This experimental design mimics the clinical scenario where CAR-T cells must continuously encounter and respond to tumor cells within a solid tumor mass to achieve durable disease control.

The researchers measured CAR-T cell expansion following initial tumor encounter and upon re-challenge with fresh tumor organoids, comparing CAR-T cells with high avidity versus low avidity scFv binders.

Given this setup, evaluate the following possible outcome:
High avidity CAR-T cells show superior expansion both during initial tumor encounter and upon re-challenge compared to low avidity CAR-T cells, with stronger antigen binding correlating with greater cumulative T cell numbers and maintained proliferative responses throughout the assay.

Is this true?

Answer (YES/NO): YES